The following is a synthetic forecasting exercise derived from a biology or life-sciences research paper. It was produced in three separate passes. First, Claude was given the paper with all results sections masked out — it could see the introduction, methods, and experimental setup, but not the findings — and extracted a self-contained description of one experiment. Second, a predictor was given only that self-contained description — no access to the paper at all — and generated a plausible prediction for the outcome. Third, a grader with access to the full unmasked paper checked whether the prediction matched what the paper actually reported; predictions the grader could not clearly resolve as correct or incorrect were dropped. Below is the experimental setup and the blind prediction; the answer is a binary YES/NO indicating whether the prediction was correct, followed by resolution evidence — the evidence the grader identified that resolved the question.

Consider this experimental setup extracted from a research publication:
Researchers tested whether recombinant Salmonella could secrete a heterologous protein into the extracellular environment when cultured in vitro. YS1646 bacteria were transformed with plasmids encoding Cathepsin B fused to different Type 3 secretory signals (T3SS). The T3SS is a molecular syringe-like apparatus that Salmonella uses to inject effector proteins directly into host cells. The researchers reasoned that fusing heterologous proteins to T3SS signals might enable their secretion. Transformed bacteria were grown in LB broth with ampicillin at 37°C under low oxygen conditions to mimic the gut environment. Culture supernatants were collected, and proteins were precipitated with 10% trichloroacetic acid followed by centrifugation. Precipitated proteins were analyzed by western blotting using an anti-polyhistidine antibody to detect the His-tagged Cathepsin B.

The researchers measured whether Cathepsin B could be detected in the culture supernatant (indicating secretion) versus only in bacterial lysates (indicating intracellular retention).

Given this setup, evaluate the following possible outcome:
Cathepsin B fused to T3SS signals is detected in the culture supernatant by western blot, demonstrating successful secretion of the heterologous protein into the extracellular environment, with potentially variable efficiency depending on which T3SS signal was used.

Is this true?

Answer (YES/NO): YES